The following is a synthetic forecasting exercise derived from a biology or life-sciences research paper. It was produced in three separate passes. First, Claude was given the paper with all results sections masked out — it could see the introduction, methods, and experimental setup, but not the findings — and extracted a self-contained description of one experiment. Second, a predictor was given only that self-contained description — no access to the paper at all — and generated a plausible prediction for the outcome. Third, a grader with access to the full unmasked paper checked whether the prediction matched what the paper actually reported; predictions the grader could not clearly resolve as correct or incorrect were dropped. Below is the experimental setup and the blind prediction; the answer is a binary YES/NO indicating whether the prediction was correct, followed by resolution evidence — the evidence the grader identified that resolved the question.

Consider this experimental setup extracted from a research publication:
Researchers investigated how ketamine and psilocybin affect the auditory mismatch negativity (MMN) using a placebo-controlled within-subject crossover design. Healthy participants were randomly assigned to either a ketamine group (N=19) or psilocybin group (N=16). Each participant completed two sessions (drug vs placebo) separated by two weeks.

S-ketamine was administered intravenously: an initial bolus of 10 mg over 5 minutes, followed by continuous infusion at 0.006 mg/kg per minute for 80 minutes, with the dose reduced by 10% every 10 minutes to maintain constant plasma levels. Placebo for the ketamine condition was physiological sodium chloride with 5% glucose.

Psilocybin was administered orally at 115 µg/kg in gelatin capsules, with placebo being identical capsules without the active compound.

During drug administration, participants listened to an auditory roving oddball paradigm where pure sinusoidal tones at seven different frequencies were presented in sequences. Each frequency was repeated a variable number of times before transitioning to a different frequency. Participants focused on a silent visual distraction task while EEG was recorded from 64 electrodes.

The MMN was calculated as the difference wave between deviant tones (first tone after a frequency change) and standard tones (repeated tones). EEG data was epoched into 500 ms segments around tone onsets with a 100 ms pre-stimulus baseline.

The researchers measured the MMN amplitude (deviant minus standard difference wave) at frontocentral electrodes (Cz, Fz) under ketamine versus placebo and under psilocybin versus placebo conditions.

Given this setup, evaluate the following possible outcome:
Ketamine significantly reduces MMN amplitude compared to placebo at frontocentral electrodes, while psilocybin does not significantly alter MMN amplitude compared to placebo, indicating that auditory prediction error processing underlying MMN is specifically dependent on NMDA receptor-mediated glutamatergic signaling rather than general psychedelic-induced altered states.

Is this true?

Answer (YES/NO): YES